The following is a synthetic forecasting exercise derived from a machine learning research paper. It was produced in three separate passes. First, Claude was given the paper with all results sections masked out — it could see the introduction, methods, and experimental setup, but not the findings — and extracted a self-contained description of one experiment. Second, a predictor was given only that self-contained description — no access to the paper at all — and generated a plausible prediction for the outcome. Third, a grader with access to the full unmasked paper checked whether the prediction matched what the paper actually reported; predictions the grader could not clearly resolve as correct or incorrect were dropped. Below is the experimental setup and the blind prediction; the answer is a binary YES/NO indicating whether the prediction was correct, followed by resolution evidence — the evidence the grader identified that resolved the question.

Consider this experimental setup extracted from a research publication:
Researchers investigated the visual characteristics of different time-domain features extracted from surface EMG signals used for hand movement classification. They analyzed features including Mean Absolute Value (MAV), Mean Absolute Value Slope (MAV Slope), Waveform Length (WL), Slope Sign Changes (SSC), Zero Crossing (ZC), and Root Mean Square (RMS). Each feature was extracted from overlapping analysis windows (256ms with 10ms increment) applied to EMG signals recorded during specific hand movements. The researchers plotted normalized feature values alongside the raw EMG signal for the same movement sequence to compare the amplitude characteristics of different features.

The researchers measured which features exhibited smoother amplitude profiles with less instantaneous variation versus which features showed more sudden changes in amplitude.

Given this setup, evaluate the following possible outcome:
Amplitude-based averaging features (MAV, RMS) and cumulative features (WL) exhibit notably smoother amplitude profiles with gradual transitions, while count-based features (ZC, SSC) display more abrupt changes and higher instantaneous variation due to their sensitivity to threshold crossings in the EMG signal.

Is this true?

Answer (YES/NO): NO